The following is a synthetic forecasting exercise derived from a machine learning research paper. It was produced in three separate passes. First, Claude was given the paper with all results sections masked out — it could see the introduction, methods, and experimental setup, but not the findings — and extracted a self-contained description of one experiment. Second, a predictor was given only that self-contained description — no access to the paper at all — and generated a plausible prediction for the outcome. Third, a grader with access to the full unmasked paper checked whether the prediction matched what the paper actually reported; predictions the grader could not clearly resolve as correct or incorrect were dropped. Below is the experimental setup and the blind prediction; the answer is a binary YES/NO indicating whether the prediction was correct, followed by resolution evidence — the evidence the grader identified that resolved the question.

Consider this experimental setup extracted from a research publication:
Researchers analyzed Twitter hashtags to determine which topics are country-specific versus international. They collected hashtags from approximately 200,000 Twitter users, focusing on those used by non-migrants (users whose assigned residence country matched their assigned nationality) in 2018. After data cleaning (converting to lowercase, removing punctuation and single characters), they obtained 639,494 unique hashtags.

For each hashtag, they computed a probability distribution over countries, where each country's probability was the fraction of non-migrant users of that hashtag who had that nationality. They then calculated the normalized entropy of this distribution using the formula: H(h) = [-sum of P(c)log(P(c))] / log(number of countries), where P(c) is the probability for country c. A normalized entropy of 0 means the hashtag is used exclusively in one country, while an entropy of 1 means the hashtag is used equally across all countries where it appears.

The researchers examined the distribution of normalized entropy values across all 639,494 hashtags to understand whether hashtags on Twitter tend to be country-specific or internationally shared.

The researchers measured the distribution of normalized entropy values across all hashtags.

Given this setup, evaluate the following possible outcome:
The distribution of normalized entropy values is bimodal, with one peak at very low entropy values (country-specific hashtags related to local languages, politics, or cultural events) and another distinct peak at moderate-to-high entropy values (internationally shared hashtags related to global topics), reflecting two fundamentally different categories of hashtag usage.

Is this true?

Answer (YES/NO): NO